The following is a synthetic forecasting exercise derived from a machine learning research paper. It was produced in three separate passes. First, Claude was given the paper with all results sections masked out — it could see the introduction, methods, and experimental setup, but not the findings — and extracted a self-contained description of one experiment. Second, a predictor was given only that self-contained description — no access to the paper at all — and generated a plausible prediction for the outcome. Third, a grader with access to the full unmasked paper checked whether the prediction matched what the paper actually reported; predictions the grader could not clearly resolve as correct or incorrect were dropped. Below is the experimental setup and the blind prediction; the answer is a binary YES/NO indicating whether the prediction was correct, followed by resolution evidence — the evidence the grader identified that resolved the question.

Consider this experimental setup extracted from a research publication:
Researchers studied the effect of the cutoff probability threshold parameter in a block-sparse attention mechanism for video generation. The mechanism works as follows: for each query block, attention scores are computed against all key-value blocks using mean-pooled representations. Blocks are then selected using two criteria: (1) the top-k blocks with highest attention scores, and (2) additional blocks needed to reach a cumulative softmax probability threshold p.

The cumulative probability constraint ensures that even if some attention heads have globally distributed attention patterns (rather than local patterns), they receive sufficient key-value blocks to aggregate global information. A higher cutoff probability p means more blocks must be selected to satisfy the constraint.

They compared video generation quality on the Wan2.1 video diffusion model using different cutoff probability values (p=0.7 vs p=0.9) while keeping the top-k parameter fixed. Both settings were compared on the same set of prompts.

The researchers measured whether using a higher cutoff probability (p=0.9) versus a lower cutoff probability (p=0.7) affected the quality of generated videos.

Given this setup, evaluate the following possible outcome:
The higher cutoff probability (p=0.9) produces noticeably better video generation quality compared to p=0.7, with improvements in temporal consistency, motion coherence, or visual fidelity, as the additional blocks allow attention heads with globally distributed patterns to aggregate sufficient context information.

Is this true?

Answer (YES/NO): YES